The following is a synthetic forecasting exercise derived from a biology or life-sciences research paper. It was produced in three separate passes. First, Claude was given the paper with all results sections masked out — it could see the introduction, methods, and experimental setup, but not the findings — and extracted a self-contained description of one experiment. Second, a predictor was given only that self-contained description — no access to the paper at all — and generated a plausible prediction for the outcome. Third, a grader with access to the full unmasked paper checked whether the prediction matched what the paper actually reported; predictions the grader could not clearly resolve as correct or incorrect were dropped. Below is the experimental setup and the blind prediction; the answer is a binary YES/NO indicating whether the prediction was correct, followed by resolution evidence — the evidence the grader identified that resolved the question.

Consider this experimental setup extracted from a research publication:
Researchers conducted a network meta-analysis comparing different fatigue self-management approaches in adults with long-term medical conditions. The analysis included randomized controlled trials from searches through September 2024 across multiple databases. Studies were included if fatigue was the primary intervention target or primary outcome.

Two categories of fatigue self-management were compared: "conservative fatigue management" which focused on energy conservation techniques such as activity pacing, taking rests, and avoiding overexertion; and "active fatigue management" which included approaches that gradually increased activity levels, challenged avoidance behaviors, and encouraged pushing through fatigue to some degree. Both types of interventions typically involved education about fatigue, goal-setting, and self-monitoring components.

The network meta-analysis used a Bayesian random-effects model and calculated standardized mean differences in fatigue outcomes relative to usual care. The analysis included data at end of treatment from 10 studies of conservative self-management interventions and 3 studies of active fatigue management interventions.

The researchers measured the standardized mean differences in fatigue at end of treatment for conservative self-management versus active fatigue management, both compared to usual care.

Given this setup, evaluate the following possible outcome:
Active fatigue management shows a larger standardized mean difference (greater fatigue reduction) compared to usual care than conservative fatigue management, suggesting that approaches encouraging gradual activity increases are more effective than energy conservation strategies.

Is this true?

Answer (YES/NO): YES